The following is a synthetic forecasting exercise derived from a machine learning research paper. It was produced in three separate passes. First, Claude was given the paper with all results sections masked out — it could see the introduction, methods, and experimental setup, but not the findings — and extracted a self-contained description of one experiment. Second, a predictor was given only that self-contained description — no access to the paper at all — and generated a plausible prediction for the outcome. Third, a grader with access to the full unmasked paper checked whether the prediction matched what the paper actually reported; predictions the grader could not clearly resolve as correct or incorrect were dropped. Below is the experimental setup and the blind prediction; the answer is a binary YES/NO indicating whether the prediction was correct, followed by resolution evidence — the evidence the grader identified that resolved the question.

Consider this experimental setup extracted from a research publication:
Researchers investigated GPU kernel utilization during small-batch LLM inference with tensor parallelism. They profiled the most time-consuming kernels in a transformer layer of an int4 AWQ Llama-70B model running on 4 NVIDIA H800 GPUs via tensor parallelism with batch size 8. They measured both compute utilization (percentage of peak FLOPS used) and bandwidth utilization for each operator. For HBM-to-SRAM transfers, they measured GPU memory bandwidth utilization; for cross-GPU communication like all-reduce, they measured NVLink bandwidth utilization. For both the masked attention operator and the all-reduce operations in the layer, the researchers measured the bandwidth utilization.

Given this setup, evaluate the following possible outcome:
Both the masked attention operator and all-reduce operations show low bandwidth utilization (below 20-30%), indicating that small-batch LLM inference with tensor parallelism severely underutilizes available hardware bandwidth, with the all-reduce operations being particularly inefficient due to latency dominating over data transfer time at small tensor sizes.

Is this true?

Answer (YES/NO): YES